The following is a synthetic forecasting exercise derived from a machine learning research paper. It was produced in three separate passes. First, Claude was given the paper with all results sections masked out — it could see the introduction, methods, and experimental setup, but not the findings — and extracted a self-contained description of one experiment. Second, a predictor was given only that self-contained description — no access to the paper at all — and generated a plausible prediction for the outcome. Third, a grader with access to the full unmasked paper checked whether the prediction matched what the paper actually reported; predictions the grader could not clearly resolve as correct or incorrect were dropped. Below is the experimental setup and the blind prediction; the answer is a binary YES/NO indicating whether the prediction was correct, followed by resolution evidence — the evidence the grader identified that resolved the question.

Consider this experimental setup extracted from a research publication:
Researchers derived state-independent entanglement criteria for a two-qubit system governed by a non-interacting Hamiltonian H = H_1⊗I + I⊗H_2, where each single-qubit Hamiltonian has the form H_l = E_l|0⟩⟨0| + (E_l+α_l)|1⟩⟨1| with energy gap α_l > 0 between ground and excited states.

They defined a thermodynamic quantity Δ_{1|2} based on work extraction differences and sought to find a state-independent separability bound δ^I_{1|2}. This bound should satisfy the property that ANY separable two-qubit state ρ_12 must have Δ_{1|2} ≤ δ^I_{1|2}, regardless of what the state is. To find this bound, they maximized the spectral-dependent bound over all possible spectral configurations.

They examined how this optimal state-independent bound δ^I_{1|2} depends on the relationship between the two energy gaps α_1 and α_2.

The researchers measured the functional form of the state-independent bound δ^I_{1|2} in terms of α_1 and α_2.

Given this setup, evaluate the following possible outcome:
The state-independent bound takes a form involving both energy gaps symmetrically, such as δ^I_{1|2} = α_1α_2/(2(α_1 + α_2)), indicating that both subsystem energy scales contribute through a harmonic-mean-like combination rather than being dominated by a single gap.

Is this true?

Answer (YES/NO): NO